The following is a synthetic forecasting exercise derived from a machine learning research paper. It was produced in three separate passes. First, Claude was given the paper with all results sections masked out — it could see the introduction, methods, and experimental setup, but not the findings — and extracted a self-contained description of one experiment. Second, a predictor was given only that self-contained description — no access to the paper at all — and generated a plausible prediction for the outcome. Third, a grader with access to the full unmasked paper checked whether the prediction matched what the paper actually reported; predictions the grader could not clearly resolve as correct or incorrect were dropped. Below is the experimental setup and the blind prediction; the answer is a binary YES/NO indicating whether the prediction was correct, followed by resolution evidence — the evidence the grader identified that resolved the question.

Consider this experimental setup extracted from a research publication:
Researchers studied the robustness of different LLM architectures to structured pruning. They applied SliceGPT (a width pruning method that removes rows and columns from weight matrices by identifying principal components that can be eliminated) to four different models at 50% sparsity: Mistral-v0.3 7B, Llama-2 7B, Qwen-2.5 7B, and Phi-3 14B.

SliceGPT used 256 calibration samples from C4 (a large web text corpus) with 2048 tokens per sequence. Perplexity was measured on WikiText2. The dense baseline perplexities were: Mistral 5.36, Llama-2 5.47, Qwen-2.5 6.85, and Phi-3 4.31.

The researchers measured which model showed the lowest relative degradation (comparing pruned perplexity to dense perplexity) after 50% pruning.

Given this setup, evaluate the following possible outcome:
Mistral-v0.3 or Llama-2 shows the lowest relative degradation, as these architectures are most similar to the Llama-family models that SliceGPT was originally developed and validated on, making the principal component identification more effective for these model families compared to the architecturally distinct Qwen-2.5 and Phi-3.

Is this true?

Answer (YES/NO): NO